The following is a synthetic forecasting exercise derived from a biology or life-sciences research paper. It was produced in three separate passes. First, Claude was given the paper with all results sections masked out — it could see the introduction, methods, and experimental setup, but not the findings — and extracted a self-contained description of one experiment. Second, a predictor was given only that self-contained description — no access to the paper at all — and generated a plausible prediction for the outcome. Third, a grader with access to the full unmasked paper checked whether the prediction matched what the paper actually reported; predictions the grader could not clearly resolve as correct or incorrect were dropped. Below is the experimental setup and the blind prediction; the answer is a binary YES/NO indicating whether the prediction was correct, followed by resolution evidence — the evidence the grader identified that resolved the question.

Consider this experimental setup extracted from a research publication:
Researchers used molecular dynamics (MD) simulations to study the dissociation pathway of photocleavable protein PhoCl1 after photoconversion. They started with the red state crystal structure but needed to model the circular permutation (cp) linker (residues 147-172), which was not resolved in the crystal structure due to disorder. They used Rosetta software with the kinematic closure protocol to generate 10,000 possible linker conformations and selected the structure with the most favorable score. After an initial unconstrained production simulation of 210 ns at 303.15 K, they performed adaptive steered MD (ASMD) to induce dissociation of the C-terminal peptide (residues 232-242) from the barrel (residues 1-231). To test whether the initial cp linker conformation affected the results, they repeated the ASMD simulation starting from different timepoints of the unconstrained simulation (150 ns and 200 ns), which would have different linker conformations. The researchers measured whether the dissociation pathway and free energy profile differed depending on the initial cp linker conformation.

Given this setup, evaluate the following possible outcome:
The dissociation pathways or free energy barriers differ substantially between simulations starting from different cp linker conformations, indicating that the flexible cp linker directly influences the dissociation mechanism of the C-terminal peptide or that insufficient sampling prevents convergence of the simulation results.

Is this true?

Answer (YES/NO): NO